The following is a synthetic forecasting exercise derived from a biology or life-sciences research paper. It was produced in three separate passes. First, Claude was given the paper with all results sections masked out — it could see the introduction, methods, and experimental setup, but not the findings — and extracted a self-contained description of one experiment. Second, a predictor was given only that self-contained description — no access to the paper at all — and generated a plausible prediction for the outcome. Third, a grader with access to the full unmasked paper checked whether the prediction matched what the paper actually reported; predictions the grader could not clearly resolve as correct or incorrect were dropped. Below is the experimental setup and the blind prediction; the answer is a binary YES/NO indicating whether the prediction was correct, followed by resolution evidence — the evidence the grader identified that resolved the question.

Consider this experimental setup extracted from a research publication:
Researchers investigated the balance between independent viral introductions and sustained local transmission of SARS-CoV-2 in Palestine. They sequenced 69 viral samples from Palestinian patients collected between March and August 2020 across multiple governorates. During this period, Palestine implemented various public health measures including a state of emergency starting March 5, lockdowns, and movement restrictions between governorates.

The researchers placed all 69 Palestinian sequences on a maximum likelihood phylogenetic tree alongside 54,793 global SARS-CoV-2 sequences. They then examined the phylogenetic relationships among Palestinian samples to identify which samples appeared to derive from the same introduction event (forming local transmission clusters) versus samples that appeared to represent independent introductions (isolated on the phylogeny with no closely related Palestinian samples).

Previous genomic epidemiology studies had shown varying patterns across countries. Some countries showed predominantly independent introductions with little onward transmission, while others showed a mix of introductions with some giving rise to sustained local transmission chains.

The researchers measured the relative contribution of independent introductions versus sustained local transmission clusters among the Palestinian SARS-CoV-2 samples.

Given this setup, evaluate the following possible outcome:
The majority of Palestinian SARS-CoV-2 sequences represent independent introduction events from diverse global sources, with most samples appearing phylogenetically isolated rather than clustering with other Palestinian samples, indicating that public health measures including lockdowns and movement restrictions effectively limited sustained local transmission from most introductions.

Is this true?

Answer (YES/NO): NO